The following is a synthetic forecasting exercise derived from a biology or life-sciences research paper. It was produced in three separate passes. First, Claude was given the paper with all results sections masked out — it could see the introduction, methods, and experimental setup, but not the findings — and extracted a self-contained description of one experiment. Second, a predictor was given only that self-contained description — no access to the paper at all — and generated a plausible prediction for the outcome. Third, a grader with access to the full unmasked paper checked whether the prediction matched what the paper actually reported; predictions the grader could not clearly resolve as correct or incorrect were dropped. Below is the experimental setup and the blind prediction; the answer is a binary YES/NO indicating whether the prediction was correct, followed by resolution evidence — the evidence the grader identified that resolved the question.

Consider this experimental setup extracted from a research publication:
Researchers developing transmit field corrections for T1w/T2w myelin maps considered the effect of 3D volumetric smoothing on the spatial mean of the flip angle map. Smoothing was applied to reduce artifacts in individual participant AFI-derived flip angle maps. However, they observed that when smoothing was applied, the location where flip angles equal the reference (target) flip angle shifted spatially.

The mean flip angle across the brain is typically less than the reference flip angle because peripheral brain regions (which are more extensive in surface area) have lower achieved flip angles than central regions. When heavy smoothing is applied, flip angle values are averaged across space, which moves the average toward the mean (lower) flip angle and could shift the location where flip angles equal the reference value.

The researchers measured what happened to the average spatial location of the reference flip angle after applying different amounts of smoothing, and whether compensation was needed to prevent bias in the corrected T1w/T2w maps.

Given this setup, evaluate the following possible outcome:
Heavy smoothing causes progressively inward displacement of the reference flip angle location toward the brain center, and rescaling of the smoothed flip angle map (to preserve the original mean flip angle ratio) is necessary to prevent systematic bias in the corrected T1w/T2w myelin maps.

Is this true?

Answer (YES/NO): YES